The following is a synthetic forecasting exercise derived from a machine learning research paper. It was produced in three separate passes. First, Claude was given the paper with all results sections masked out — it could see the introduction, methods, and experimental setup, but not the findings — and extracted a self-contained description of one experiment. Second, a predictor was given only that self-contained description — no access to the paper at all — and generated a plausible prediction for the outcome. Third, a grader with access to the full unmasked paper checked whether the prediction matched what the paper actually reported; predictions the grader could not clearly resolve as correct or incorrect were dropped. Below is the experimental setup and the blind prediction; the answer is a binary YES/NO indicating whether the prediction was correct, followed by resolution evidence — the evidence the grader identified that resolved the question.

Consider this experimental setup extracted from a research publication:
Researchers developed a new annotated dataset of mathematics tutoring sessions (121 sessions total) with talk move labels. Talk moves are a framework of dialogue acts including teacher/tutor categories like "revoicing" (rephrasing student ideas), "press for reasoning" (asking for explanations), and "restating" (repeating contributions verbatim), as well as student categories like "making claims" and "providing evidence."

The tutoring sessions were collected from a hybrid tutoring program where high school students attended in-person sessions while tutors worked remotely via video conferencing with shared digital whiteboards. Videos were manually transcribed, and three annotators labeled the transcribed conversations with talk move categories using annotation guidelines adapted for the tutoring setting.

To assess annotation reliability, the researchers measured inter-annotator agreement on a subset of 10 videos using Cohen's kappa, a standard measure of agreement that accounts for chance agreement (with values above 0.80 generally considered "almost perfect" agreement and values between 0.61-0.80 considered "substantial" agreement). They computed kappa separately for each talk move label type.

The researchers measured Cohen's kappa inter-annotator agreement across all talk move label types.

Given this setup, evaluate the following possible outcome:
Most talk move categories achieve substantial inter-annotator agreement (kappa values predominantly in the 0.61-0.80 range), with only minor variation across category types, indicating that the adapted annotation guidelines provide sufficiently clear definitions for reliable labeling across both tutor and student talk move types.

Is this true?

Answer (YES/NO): NO